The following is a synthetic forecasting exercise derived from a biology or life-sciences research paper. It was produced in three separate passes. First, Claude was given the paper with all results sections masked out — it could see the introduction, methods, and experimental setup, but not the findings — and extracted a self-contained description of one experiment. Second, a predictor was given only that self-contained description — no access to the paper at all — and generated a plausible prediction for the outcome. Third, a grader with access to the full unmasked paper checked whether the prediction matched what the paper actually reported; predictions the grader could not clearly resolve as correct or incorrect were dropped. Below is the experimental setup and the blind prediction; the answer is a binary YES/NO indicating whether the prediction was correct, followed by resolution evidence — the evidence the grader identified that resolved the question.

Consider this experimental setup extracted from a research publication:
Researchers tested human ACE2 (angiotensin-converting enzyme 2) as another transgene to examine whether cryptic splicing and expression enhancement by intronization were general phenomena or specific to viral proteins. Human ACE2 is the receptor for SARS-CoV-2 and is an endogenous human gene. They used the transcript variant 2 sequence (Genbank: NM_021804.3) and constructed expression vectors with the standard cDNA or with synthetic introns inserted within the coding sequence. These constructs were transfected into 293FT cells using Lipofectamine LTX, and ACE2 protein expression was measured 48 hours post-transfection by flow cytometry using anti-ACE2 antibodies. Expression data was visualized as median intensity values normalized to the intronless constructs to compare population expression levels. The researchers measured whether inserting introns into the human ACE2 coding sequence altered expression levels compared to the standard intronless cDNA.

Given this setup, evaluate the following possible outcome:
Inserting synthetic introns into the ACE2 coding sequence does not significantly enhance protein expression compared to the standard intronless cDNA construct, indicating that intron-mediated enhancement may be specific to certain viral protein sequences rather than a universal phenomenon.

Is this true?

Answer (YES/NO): NO